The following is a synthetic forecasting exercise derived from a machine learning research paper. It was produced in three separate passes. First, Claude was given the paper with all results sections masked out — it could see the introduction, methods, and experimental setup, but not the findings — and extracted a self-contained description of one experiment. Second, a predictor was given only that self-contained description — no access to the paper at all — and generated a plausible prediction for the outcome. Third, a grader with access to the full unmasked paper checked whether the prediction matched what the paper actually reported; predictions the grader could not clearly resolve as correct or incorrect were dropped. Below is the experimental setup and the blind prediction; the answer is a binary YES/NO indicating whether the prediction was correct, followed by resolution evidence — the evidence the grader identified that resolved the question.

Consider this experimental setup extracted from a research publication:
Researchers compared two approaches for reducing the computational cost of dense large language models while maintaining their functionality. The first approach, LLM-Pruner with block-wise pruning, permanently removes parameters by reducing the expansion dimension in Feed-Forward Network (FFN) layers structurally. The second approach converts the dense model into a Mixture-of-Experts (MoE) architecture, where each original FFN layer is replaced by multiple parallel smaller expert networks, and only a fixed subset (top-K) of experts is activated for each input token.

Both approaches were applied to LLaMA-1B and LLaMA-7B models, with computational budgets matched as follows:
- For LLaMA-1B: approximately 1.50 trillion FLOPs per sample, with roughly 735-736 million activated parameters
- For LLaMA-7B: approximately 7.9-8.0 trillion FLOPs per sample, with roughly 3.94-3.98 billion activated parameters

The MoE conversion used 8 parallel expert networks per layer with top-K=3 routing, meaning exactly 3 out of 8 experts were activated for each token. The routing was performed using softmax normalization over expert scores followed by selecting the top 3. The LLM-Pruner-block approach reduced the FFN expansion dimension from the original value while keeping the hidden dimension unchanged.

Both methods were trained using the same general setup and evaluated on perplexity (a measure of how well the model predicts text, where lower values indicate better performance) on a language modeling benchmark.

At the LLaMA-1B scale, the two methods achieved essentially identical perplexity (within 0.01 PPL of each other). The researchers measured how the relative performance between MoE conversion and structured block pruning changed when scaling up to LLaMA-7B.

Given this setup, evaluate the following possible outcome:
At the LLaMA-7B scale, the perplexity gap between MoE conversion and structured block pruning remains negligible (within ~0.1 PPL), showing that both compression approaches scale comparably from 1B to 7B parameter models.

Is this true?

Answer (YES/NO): NO